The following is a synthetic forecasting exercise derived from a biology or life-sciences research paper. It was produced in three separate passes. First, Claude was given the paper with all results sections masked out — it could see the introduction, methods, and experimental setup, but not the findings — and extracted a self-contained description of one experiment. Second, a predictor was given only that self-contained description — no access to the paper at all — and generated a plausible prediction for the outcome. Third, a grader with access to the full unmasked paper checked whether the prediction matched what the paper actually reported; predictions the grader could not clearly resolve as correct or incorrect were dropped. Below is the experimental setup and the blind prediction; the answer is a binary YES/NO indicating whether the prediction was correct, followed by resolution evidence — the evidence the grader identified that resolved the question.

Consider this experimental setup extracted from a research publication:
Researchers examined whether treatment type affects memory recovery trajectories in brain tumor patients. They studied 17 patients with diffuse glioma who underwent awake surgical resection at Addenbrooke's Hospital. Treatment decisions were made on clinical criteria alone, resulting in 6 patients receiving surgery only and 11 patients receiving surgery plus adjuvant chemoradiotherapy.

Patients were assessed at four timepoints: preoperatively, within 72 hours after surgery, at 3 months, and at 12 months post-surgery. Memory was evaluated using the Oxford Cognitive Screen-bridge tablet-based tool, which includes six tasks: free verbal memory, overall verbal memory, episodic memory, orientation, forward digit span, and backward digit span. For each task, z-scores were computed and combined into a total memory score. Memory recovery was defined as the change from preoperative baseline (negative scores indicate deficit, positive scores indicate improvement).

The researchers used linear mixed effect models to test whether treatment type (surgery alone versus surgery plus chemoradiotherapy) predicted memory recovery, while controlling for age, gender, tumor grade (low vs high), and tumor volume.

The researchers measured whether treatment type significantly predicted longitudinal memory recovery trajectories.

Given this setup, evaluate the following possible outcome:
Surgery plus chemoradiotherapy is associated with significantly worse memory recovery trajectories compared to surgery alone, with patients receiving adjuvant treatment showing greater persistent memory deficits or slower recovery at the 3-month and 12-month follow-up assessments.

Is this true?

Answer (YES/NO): NO